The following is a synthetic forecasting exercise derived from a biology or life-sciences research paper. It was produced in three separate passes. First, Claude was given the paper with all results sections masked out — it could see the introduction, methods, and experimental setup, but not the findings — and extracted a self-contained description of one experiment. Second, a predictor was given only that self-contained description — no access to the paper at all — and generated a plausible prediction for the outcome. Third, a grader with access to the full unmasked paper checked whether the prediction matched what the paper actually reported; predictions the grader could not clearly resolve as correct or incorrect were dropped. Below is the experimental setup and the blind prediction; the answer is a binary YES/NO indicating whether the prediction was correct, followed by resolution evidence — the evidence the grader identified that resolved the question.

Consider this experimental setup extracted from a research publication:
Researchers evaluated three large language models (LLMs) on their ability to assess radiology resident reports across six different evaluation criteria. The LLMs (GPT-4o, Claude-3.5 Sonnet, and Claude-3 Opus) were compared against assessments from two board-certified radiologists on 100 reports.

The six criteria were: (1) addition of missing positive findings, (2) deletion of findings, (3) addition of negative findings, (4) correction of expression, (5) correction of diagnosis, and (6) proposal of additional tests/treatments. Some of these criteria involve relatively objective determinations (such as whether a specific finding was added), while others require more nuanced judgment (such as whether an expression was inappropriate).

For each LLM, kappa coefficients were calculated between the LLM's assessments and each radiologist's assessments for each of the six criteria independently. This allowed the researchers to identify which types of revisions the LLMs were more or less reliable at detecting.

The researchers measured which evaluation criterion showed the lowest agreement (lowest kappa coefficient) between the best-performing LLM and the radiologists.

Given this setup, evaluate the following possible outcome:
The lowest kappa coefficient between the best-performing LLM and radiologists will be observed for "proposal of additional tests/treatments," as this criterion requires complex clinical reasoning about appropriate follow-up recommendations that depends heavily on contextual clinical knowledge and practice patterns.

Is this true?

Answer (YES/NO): NO